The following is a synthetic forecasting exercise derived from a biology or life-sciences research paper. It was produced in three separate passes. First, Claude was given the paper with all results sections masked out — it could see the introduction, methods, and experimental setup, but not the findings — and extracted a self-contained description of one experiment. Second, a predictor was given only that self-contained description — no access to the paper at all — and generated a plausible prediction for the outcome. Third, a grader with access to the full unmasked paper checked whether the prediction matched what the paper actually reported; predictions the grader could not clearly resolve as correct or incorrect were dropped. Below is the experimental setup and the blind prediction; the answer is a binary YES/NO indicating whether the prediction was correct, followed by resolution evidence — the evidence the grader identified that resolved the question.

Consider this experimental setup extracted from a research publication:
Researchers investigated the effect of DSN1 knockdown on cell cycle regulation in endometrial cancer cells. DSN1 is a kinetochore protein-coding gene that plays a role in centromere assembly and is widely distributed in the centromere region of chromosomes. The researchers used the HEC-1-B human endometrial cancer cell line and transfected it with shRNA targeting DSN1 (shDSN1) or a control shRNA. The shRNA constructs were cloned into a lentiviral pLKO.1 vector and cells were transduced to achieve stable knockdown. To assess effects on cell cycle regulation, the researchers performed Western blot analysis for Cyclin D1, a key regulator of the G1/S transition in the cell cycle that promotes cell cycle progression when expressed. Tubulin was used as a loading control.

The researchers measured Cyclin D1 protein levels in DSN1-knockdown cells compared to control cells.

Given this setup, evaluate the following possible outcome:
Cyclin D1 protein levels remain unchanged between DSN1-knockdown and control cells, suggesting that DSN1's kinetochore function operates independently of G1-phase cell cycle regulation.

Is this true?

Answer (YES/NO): NO